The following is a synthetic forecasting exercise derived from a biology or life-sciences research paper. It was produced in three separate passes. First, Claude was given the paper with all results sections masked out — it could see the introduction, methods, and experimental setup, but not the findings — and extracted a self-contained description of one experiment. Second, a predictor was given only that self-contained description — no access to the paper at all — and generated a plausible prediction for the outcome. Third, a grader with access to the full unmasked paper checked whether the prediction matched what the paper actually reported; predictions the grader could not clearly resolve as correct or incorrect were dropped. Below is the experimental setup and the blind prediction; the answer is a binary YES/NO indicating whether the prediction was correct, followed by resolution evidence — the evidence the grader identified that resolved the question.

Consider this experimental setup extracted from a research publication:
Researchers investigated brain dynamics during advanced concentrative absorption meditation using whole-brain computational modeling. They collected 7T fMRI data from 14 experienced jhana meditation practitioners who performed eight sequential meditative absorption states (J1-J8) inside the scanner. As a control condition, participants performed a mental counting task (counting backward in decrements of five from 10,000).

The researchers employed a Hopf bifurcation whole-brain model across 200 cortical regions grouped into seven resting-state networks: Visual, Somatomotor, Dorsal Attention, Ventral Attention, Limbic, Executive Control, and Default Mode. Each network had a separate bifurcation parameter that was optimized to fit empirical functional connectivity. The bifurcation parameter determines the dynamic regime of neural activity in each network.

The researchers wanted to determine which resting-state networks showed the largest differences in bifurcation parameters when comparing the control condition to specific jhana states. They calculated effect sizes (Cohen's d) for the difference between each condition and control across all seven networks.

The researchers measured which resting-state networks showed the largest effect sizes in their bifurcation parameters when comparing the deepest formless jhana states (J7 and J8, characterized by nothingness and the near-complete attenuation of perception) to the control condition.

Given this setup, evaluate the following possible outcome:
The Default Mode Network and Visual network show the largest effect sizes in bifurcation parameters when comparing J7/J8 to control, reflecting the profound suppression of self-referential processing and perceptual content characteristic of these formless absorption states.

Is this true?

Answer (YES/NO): YES